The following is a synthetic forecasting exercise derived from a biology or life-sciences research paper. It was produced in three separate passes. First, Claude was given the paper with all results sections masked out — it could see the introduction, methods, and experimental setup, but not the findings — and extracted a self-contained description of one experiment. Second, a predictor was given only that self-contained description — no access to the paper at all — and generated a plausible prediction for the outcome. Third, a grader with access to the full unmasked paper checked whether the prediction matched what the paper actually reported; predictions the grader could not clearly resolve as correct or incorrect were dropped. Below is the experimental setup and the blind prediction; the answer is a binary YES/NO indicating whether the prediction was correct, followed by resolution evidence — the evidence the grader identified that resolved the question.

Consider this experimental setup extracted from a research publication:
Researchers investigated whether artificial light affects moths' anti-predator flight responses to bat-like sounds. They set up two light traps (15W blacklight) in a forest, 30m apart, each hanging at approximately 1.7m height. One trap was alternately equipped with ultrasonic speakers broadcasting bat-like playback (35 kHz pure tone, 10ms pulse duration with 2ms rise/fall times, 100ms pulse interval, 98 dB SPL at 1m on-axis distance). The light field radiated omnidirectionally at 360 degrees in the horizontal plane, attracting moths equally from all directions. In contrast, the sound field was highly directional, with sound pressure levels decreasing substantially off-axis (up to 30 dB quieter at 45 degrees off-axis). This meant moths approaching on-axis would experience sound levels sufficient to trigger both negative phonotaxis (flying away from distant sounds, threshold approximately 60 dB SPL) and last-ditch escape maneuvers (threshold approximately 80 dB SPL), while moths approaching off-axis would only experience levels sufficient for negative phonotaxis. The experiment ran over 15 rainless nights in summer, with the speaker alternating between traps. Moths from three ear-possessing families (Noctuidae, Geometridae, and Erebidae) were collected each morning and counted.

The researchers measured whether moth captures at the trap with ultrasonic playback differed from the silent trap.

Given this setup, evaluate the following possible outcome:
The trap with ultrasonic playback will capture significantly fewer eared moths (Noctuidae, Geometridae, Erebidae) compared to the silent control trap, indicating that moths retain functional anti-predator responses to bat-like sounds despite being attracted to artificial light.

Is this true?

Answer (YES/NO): NO